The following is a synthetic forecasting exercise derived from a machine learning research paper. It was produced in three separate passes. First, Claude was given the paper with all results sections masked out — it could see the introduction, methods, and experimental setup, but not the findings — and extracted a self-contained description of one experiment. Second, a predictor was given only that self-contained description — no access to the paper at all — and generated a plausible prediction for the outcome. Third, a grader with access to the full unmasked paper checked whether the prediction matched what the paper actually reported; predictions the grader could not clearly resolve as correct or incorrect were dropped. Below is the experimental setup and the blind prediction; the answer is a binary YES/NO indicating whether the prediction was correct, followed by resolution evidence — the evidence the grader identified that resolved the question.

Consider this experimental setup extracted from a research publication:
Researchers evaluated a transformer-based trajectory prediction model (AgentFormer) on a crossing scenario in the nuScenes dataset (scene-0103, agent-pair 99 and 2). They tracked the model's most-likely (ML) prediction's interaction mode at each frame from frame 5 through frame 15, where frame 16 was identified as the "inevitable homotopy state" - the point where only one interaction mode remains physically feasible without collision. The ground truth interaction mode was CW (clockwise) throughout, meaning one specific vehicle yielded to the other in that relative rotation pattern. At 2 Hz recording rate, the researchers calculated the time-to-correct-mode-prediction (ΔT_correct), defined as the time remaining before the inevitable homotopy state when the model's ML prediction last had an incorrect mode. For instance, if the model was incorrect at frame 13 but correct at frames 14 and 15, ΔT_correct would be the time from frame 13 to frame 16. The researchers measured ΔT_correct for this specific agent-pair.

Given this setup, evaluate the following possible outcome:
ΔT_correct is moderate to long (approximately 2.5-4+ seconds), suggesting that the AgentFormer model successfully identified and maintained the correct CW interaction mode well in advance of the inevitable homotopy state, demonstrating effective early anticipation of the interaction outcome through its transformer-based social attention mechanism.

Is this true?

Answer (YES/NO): NO